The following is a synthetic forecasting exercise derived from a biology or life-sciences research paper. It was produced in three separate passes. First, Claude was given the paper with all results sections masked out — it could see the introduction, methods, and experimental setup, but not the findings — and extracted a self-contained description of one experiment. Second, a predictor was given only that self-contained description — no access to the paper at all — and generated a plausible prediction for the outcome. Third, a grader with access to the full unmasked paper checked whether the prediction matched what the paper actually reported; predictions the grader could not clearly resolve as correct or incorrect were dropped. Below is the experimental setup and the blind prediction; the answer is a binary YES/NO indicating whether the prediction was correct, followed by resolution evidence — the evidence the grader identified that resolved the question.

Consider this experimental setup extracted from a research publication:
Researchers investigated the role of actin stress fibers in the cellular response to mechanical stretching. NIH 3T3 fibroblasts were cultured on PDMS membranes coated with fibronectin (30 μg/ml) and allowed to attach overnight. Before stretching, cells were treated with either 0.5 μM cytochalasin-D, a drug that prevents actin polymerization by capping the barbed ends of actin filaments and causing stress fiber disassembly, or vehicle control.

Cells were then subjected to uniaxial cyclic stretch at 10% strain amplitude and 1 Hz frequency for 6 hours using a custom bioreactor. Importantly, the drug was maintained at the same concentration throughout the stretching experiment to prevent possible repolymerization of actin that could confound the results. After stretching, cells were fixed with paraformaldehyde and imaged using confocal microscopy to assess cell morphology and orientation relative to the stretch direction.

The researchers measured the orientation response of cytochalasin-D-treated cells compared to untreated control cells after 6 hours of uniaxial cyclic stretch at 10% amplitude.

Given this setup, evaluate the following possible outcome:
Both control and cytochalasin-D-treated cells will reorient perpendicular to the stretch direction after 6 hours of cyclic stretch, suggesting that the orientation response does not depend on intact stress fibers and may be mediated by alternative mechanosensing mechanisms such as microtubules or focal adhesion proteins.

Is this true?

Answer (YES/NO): NO